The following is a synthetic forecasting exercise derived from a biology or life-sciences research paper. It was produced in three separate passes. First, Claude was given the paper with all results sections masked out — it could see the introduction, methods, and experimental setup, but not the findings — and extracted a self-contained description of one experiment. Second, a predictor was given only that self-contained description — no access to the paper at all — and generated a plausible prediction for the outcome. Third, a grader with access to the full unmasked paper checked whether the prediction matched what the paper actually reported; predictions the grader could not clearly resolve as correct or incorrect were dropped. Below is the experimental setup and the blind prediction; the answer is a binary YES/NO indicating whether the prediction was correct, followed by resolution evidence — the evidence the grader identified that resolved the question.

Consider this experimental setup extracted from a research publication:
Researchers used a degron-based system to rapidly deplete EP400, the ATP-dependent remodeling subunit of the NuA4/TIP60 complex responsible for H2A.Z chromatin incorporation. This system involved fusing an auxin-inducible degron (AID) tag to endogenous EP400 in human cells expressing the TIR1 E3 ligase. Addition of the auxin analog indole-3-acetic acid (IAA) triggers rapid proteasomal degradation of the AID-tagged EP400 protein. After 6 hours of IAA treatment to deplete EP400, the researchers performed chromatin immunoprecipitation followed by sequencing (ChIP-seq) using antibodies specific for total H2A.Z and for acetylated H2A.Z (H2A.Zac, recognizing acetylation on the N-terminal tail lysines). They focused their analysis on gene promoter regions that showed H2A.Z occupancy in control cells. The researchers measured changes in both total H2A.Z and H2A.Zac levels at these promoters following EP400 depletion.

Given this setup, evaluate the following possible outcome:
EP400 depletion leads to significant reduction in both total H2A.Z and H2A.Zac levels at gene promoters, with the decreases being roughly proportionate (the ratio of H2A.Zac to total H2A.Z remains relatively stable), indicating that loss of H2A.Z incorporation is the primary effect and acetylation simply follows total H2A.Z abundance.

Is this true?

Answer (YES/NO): NO